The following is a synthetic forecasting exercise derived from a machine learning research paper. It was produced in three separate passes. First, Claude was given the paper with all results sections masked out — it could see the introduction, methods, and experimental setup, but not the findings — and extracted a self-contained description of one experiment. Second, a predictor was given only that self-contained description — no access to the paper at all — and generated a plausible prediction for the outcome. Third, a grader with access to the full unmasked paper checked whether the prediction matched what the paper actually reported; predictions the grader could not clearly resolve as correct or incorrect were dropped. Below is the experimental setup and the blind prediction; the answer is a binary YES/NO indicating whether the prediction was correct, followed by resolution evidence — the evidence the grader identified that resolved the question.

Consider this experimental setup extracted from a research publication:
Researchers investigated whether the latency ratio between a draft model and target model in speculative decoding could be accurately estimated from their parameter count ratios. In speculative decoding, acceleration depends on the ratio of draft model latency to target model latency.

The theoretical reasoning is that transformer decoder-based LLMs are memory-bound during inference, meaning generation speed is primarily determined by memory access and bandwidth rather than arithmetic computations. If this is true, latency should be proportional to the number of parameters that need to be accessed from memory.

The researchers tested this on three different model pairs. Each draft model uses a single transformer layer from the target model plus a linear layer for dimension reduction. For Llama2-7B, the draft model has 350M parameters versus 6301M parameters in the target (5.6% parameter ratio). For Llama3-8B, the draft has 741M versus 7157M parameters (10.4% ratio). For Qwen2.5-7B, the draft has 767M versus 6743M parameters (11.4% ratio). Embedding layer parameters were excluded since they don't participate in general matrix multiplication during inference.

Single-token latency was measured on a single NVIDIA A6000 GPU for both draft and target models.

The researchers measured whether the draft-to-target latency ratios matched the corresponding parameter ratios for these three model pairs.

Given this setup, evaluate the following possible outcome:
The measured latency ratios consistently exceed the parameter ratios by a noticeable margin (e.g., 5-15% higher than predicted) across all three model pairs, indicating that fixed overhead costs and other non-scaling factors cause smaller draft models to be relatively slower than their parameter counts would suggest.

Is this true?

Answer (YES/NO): NO